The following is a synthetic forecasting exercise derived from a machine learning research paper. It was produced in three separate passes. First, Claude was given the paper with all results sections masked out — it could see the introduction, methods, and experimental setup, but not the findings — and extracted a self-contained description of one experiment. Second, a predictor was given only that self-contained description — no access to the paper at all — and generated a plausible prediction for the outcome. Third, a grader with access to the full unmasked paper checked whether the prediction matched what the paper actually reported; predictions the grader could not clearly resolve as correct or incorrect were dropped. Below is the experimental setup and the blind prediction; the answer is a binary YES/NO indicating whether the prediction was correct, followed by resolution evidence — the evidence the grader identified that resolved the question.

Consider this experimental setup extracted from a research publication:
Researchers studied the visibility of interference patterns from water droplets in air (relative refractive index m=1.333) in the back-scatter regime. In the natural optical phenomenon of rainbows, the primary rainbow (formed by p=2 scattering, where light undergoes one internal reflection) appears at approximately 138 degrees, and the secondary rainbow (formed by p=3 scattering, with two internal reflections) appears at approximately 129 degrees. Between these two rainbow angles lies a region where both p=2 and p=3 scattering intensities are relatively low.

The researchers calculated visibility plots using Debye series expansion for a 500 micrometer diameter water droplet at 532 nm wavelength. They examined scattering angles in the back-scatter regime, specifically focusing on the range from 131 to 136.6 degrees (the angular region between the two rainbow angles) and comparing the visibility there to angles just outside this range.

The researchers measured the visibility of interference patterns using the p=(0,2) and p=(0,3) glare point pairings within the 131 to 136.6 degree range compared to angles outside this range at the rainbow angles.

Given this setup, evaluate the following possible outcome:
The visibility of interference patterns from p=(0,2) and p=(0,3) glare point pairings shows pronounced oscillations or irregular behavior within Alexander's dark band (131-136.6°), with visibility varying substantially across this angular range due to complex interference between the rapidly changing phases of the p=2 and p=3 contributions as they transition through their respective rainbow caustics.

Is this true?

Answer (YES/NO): NO